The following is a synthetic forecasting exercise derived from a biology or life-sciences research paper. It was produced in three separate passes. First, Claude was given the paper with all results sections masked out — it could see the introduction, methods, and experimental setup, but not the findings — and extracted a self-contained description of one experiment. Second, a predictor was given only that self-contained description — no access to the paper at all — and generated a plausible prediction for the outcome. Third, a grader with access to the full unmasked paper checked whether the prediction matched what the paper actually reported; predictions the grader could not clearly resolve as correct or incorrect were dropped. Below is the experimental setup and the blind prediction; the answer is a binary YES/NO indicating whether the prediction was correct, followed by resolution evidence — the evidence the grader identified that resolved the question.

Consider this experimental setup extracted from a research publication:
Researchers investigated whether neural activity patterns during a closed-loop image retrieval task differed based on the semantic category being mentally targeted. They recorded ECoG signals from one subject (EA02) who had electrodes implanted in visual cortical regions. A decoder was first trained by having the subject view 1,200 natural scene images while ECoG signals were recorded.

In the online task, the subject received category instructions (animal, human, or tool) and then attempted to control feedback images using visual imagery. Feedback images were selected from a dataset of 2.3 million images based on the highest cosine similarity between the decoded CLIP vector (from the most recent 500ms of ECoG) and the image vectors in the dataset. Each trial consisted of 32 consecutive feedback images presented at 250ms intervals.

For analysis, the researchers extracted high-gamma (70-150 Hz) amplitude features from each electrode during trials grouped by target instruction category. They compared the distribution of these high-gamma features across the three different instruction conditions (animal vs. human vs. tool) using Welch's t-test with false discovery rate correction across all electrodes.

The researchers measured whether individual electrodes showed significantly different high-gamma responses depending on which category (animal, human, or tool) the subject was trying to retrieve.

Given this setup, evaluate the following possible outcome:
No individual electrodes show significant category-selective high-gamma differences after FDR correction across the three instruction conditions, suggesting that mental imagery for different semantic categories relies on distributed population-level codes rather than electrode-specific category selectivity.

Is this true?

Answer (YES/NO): NO